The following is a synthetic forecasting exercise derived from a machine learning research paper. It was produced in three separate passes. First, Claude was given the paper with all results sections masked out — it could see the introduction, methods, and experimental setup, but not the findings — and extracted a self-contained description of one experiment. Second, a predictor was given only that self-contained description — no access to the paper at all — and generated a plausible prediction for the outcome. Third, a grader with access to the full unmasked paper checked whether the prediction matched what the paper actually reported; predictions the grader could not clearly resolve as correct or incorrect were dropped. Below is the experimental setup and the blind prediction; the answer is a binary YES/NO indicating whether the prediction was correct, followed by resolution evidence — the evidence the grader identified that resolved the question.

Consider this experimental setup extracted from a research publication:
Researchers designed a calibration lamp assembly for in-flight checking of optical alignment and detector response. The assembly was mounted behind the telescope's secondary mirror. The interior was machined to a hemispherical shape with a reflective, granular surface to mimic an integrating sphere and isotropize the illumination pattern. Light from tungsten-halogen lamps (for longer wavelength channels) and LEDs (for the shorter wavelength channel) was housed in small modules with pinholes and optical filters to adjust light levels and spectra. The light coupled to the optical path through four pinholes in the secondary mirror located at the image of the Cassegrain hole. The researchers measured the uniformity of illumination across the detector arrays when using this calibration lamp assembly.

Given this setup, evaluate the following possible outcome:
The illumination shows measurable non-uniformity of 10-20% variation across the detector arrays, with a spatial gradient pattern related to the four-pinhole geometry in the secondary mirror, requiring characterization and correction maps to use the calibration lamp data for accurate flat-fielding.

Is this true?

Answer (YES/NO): NO